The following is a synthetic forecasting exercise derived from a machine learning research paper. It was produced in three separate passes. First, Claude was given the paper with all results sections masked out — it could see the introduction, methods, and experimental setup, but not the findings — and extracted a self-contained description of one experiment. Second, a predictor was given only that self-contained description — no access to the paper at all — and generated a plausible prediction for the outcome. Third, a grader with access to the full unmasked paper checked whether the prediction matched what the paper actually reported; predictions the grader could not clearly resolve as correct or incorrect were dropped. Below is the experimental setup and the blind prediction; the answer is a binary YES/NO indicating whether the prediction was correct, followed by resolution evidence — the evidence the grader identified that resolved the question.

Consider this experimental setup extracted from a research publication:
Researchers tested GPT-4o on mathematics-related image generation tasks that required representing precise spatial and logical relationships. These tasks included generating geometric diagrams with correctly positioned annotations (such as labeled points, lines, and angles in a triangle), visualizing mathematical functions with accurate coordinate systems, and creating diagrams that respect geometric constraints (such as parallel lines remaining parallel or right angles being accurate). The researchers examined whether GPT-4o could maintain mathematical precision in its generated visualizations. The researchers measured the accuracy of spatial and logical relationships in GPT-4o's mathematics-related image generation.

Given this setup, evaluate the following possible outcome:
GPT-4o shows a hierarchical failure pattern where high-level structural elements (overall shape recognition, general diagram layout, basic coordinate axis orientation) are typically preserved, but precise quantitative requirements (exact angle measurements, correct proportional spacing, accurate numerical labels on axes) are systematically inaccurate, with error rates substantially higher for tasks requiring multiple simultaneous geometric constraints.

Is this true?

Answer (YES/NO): NO